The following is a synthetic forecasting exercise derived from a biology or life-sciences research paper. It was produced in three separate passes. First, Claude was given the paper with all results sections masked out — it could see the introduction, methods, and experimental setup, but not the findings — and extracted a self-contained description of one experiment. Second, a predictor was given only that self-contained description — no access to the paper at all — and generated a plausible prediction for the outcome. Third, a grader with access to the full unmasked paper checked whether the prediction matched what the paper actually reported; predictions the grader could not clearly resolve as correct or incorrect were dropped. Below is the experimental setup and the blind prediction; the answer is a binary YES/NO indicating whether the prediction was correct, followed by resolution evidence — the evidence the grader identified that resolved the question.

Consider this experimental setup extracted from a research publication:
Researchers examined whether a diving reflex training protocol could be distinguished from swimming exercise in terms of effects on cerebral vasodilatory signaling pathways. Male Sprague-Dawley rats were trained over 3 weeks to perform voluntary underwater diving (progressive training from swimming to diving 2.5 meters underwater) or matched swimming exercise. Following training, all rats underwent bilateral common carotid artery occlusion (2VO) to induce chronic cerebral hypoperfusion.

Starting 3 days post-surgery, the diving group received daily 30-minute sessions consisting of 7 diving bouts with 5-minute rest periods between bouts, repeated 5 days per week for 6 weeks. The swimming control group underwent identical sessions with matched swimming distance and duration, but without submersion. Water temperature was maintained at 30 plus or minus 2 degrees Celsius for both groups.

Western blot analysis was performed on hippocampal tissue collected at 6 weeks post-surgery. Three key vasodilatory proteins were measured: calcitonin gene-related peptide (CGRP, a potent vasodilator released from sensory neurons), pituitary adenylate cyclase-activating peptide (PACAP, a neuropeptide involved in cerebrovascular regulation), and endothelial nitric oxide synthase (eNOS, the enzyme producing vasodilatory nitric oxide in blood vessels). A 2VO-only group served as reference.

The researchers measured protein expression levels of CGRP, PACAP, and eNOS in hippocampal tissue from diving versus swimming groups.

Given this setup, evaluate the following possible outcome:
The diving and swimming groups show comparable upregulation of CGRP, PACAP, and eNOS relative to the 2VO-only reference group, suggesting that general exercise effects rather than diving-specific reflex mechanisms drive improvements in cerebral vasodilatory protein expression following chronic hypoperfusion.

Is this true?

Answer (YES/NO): NO